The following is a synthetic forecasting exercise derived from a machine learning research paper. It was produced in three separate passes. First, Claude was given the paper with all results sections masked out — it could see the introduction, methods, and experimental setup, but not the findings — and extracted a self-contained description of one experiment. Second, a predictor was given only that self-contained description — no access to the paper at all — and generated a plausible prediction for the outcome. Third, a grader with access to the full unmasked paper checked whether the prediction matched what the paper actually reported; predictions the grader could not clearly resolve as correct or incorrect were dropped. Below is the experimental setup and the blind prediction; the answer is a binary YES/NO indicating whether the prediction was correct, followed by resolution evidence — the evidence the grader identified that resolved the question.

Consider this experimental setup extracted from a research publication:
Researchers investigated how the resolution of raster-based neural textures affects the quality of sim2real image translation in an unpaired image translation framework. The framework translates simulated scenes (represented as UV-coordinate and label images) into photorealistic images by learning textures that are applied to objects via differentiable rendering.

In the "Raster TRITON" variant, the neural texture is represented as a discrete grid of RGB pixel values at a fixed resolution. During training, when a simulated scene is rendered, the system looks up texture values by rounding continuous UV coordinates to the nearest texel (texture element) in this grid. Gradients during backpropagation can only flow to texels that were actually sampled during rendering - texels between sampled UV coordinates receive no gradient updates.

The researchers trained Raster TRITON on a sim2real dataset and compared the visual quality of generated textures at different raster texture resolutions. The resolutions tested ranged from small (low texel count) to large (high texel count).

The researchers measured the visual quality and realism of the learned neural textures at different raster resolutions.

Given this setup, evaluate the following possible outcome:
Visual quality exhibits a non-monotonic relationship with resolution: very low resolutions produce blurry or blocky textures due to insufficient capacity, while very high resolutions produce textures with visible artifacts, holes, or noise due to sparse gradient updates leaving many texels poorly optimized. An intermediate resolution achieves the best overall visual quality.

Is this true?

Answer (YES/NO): NO